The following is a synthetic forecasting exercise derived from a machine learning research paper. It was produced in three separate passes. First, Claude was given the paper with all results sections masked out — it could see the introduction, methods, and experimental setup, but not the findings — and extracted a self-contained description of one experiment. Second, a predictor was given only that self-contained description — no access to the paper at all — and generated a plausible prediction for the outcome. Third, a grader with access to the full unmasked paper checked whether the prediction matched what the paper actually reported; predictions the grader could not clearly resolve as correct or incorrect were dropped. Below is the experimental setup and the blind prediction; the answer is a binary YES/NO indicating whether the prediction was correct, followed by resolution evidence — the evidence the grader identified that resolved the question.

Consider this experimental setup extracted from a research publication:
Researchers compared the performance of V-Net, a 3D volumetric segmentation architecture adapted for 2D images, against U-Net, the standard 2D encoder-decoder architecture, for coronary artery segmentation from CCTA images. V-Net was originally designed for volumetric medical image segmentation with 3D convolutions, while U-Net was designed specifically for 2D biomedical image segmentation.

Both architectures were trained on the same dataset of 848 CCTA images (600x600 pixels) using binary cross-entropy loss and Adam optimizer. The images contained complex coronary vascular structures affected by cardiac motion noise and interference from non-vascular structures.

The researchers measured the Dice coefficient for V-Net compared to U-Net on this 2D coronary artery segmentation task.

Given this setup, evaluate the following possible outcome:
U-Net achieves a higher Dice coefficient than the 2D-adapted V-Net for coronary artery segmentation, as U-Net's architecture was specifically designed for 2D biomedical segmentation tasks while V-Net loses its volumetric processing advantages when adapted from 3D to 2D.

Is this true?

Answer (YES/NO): YES